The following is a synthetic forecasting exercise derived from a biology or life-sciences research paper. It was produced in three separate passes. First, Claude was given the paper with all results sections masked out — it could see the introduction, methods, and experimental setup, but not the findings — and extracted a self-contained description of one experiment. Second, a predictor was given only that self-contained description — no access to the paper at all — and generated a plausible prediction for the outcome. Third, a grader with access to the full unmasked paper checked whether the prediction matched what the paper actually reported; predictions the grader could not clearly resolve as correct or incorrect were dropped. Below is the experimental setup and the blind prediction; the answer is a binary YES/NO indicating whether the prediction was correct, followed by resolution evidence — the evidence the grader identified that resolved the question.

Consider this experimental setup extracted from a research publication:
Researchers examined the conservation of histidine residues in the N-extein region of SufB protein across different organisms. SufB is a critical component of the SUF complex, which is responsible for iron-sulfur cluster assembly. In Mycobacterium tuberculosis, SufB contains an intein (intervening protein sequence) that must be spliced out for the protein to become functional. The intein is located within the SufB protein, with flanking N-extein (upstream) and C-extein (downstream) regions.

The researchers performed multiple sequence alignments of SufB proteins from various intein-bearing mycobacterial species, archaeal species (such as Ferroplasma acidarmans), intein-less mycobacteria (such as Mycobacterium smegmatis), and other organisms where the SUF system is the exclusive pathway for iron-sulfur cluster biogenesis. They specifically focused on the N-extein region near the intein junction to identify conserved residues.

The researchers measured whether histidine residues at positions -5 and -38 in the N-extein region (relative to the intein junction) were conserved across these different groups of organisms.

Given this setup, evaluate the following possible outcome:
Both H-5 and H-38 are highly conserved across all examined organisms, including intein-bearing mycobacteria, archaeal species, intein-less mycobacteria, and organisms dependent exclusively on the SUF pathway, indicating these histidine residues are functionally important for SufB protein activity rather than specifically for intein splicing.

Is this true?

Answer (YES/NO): NO